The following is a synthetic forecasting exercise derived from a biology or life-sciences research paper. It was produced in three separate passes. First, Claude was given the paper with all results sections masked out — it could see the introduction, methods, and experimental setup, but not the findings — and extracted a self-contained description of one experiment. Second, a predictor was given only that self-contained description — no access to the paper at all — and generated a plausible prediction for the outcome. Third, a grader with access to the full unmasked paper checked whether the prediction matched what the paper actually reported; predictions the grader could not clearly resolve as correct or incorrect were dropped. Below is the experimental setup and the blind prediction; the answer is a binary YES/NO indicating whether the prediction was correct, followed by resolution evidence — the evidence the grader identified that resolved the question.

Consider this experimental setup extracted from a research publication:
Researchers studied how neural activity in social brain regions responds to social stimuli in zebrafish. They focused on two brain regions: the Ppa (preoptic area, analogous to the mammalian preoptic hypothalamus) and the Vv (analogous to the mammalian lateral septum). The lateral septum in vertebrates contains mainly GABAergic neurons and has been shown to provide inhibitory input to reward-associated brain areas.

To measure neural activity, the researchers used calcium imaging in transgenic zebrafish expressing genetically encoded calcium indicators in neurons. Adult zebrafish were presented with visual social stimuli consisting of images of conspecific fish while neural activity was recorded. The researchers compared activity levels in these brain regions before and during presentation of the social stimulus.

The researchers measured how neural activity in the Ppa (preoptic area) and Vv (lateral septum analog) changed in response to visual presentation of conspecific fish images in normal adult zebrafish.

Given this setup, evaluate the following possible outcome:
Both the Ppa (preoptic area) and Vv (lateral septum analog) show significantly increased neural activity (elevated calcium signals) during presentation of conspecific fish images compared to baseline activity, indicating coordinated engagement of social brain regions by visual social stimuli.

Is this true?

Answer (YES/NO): NO